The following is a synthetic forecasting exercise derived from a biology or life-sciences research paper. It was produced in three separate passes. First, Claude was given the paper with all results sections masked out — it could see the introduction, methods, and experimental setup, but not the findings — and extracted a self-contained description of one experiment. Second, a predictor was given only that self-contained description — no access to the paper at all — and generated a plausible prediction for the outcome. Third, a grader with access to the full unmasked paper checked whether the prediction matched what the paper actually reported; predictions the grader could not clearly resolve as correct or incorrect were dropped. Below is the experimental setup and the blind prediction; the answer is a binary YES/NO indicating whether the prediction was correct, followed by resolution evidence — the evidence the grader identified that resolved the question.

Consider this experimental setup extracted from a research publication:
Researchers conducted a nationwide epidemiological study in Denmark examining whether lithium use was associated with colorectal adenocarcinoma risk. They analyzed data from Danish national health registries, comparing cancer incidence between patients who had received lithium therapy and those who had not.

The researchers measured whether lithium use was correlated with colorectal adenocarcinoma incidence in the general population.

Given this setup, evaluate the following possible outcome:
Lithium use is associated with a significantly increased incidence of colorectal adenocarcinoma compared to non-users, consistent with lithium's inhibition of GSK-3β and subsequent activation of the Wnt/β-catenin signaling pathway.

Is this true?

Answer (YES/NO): NO